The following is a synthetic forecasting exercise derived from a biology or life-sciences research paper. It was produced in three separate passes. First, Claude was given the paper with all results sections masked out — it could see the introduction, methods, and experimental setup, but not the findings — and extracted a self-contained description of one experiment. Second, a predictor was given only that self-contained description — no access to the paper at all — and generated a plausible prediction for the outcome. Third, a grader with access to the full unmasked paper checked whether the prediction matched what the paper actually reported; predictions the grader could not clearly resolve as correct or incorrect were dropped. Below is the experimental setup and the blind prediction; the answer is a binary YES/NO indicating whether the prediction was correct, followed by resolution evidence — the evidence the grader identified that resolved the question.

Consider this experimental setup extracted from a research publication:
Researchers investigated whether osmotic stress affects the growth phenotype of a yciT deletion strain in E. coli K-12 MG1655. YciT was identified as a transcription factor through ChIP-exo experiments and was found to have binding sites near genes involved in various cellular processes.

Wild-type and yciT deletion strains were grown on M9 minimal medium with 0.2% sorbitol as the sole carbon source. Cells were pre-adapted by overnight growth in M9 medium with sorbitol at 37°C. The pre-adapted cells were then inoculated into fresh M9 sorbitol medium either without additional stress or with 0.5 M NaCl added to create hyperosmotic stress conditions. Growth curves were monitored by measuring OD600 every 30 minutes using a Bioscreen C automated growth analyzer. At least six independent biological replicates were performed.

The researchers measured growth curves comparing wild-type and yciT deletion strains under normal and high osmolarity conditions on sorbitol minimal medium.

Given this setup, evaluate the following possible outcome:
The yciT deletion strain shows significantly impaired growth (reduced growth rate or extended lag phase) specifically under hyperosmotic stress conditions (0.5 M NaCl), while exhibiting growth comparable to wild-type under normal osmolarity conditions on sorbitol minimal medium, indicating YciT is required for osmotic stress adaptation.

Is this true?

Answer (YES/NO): YES